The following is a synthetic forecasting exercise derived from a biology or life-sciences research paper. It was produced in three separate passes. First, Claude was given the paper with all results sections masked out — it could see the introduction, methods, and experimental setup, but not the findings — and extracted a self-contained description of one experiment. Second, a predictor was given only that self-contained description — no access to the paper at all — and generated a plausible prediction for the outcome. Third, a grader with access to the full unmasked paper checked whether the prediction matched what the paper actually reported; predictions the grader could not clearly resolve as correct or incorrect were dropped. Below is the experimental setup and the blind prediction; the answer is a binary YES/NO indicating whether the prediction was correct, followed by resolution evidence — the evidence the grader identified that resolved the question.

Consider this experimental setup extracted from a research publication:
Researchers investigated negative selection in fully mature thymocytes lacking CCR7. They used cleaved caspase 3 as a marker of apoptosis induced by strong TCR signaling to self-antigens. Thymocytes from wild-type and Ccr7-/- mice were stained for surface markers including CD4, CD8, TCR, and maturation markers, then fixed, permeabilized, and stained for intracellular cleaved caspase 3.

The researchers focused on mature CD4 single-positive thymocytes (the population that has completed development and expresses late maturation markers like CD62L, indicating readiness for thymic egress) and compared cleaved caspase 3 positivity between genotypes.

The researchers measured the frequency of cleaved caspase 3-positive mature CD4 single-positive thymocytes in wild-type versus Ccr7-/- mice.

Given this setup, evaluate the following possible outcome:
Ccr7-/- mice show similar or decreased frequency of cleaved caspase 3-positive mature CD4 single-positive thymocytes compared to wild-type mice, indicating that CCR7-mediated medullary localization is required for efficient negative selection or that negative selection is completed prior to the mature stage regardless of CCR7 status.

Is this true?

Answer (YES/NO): YES